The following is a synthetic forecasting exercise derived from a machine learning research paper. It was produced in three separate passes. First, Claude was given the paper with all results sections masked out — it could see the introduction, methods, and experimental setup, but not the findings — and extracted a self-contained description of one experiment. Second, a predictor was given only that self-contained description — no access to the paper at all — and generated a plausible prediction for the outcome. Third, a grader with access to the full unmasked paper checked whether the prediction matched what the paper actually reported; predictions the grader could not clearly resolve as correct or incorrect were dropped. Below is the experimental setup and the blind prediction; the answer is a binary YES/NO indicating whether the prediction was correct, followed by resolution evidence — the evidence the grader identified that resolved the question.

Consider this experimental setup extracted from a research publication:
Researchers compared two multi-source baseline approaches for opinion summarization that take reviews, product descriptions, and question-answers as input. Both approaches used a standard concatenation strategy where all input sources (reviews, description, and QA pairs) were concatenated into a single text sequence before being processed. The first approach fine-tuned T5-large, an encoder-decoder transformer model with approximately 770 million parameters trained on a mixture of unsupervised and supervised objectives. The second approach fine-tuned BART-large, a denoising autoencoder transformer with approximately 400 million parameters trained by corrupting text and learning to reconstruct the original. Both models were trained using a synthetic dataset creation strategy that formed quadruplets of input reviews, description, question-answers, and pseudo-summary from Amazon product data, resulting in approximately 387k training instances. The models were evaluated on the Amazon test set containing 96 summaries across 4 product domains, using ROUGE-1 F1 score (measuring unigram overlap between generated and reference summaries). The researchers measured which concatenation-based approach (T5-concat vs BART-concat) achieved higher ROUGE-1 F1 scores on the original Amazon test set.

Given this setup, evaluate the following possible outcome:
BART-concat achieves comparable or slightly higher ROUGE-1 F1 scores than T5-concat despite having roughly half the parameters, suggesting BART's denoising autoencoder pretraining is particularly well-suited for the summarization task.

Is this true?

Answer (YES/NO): NO